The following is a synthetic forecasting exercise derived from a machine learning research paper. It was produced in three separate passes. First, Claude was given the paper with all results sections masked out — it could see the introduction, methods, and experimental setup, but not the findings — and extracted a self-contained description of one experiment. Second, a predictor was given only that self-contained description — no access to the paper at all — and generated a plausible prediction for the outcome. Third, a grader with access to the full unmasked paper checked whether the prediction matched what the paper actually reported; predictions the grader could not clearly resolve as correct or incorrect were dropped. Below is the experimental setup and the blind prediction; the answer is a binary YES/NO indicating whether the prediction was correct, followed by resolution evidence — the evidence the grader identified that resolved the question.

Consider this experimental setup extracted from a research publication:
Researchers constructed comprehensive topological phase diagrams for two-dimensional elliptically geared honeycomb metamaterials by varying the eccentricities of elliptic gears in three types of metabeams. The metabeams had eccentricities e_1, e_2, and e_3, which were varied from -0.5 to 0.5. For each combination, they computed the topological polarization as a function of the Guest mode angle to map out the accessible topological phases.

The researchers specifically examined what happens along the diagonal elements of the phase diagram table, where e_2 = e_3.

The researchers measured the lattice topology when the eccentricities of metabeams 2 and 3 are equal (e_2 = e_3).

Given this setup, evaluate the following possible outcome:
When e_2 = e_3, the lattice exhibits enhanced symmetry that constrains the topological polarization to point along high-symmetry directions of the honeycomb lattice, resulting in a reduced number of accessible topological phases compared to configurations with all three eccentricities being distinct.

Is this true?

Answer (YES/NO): NO